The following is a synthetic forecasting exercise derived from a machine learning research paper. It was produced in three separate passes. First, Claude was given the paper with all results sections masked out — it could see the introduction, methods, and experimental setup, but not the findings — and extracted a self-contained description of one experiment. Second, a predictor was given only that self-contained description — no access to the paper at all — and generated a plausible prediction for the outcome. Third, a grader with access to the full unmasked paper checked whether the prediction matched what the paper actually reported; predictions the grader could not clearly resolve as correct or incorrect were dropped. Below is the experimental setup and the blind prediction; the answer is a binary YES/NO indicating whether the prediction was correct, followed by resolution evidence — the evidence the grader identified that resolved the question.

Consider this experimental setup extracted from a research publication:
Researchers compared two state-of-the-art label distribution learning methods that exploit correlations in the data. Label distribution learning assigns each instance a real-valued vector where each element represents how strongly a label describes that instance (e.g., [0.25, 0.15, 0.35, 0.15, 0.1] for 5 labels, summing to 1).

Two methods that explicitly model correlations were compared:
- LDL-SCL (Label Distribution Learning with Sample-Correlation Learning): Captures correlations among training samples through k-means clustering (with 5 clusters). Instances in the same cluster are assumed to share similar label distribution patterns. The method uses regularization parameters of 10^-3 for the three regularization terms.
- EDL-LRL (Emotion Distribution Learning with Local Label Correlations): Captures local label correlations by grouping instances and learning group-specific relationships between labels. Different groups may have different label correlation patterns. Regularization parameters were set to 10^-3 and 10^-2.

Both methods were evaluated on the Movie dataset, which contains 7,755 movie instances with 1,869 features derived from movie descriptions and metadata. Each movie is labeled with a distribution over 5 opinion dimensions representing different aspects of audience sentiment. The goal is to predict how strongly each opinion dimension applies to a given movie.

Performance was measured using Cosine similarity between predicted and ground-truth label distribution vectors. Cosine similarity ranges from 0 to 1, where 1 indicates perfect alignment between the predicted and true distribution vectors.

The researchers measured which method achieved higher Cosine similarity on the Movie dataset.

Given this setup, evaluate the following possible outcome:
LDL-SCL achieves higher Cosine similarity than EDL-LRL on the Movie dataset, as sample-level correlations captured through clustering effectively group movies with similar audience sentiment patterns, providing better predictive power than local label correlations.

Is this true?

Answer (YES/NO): YES